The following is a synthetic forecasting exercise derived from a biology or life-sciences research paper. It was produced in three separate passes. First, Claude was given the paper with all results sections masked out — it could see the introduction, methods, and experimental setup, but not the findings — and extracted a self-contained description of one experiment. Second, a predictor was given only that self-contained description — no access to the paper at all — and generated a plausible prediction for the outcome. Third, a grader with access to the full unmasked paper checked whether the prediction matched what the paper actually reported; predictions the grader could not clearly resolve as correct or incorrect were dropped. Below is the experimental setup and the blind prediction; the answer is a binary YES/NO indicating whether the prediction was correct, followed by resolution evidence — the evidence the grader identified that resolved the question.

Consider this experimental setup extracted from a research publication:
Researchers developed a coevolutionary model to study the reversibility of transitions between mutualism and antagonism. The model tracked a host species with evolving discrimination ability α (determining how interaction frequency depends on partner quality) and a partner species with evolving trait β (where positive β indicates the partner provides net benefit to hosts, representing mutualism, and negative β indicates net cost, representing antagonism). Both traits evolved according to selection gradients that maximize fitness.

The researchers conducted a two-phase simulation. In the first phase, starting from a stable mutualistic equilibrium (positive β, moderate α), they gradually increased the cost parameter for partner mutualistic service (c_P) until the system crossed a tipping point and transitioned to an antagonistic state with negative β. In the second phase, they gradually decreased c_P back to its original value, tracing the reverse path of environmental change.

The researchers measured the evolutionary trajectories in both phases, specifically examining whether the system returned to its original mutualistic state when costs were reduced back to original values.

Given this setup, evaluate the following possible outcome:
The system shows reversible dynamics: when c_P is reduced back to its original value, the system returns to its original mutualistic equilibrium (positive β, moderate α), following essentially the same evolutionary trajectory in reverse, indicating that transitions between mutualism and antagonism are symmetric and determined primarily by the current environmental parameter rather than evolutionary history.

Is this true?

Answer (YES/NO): NO